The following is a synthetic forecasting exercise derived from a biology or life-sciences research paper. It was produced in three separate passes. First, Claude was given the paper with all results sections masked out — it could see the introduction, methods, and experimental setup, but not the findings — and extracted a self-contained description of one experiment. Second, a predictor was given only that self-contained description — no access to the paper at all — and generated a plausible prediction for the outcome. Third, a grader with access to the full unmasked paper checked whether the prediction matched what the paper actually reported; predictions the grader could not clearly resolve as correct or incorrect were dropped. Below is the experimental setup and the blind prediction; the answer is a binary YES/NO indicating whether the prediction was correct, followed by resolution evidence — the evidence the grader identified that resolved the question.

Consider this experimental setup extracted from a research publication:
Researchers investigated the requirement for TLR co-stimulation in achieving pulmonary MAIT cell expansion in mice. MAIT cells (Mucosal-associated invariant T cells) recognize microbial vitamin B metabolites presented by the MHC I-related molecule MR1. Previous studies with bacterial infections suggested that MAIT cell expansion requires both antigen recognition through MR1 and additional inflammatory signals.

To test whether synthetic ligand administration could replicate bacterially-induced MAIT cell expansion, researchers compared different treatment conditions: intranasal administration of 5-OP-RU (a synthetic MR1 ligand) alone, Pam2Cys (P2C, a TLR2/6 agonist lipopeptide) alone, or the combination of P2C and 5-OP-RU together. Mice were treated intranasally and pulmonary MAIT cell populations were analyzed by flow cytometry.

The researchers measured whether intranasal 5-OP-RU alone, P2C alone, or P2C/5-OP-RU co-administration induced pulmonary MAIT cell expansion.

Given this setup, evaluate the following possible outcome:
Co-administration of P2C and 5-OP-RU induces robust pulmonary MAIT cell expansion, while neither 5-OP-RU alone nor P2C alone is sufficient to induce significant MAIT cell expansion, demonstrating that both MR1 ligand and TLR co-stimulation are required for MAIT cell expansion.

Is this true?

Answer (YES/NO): YES